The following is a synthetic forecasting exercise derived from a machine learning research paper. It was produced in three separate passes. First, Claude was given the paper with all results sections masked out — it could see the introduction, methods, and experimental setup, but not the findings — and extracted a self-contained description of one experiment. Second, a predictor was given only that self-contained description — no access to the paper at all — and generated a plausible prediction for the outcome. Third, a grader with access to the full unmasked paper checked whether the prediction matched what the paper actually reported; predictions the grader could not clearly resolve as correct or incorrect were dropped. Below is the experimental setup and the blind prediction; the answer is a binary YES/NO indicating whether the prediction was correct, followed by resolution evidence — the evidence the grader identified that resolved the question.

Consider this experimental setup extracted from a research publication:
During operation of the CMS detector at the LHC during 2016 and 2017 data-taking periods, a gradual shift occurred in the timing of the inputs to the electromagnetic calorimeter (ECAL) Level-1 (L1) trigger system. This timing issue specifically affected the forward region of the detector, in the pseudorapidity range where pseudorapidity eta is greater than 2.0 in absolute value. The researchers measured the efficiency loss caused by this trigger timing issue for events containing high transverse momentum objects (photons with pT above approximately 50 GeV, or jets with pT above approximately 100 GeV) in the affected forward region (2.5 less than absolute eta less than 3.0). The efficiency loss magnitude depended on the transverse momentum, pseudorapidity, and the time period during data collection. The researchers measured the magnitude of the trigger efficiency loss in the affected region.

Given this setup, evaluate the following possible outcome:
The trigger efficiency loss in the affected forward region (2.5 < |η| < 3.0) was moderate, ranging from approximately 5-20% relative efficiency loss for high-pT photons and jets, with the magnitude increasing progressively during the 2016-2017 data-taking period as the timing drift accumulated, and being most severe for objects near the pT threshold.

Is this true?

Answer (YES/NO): NO